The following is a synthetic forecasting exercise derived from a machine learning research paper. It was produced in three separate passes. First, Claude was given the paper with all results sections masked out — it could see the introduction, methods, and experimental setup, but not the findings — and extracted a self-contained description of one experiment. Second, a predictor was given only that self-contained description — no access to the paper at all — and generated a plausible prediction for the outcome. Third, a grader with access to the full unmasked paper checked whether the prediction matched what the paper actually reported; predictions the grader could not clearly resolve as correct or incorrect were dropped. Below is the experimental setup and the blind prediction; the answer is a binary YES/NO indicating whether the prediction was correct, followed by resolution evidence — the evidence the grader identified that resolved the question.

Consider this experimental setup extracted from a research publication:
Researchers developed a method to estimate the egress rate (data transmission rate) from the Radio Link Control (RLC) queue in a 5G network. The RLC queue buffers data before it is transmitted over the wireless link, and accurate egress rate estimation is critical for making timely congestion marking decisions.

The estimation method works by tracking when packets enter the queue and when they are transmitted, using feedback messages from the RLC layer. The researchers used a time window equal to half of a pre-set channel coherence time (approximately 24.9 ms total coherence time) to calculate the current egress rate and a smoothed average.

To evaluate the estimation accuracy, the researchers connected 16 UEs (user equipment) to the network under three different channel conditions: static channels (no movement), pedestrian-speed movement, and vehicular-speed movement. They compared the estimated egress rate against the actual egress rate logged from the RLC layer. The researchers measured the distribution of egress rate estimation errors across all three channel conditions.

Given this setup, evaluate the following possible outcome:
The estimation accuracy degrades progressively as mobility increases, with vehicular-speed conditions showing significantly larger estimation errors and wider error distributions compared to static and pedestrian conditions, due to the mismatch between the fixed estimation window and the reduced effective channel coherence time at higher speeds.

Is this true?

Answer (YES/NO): NO